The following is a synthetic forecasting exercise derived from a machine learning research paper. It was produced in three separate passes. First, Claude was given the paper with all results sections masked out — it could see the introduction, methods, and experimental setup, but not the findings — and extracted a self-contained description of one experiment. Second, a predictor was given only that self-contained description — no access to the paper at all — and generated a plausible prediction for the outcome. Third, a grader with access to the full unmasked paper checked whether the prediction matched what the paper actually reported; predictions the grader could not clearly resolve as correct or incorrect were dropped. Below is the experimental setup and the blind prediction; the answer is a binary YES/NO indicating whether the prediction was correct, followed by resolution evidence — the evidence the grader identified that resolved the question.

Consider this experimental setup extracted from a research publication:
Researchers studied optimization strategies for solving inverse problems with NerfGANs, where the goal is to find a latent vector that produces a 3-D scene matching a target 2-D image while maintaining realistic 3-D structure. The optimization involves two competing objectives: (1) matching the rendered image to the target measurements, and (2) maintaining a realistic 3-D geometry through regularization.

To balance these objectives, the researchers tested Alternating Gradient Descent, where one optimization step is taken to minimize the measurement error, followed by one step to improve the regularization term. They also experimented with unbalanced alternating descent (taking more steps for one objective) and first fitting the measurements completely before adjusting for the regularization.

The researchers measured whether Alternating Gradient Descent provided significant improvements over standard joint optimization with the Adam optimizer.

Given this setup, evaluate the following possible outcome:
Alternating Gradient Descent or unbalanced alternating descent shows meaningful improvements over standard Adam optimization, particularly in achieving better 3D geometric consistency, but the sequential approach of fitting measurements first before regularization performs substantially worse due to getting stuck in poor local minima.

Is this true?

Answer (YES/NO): NO